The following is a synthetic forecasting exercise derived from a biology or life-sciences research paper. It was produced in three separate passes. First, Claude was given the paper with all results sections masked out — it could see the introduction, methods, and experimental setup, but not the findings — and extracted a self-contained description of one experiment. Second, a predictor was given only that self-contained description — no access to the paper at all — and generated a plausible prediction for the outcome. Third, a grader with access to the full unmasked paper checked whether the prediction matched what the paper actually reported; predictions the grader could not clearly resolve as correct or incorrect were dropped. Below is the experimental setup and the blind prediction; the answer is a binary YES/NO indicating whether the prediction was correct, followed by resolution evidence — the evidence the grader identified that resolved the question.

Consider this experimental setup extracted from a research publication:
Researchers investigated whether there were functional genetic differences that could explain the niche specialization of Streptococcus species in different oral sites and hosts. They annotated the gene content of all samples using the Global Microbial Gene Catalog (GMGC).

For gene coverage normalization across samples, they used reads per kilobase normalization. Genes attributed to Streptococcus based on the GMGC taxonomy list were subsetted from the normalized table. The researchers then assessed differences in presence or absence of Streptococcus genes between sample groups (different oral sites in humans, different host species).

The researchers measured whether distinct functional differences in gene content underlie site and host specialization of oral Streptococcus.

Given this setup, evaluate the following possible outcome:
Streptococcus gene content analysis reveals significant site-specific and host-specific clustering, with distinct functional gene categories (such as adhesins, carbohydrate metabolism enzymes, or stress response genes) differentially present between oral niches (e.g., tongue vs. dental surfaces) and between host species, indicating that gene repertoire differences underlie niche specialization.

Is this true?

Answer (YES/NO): NO